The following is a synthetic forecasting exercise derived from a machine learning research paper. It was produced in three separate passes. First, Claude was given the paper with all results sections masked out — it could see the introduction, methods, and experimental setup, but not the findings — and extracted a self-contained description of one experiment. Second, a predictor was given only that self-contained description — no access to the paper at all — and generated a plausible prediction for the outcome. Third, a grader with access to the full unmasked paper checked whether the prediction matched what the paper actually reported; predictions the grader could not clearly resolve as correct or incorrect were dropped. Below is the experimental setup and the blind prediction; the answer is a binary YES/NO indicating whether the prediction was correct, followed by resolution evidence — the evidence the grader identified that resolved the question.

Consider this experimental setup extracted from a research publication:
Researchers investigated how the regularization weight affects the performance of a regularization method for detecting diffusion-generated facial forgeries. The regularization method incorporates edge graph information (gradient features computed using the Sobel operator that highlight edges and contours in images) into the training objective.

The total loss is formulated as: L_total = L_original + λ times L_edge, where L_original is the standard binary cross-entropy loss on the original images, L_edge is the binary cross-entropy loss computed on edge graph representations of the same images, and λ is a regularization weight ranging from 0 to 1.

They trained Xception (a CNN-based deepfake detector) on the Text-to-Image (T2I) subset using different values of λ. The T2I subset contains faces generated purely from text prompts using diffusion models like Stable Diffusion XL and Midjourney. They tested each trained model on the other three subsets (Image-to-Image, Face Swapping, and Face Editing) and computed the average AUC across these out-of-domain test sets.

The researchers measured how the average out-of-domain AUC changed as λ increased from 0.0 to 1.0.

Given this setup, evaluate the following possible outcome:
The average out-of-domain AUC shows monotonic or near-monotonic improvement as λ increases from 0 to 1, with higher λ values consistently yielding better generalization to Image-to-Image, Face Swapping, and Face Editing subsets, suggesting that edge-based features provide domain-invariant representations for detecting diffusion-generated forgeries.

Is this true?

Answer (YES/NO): NO